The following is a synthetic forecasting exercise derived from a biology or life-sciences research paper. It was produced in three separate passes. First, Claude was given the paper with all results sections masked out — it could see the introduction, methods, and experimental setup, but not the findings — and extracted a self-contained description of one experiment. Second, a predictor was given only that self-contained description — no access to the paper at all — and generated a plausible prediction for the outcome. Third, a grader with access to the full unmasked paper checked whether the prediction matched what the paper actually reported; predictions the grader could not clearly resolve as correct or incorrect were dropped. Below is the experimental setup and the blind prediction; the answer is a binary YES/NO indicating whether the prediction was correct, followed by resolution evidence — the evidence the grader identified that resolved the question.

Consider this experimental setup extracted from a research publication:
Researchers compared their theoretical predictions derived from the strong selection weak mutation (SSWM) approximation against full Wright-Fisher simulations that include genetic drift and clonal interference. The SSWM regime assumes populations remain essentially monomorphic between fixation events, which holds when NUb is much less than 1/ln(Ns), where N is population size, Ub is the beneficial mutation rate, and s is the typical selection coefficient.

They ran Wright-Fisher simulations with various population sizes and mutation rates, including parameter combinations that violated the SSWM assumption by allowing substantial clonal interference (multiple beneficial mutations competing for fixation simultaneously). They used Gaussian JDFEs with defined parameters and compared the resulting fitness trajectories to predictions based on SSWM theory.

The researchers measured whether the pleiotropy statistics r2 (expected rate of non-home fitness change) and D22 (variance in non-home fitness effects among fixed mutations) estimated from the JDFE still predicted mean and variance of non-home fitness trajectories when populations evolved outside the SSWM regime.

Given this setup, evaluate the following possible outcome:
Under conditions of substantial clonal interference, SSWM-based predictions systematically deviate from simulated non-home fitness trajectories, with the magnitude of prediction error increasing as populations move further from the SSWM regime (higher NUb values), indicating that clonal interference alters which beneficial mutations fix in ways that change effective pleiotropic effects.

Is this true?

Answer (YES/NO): NO